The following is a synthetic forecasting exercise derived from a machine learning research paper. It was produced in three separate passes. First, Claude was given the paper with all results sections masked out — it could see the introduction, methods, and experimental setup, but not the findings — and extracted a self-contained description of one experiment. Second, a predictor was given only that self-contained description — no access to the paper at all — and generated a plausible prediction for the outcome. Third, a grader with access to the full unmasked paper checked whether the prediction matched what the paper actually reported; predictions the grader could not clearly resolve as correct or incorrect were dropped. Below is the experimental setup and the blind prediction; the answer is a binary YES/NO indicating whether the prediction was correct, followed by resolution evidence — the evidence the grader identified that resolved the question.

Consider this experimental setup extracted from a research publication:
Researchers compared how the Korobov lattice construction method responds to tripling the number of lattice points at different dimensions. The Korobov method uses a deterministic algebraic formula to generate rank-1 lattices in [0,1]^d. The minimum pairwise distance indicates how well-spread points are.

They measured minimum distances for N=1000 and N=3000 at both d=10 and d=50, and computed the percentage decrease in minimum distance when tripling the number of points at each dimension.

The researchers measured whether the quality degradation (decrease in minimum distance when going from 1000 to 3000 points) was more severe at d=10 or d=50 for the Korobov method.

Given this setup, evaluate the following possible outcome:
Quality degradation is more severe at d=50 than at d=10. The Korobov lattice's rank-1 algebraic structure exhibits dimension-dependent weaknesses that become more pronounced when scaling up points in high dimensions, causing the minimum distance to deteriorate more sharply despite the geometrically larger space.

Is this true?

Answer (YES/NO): YES